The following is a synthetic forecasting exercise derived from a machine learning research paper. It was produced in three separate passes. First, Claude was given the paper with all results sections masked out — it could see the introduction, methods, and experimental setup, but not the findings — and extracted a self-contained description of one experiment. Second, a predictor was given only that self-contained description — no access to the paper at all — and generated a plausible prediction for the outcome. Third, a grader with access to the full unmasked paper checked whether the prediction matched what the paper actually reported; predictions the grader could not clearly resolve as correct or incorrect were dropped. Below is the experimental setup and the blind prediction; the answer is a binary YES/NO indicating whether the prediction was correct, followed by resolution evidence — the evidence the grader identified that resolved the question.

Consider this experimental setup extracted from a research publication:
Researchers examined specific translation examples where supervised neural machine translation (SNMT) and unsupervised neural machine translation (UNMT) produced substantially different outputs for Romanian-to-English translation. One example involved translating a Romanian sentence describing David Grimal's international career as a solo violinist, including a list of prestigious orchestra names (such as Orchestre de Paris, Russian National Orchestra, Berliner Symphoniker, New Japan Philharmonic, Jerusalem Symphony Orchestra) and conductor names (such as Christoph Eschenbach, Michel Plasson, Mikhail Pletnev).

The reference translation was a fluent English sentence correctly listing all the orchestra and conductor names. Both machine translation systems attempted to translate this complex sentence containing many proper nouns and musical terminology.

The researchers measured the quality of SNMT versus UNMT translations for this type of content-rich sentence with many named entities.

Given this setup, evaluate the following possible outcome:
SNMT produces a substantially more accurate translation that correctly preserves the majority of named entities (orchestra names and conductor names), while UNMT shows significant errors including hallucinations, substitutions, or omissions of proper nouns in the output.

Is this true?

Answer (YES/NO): YES